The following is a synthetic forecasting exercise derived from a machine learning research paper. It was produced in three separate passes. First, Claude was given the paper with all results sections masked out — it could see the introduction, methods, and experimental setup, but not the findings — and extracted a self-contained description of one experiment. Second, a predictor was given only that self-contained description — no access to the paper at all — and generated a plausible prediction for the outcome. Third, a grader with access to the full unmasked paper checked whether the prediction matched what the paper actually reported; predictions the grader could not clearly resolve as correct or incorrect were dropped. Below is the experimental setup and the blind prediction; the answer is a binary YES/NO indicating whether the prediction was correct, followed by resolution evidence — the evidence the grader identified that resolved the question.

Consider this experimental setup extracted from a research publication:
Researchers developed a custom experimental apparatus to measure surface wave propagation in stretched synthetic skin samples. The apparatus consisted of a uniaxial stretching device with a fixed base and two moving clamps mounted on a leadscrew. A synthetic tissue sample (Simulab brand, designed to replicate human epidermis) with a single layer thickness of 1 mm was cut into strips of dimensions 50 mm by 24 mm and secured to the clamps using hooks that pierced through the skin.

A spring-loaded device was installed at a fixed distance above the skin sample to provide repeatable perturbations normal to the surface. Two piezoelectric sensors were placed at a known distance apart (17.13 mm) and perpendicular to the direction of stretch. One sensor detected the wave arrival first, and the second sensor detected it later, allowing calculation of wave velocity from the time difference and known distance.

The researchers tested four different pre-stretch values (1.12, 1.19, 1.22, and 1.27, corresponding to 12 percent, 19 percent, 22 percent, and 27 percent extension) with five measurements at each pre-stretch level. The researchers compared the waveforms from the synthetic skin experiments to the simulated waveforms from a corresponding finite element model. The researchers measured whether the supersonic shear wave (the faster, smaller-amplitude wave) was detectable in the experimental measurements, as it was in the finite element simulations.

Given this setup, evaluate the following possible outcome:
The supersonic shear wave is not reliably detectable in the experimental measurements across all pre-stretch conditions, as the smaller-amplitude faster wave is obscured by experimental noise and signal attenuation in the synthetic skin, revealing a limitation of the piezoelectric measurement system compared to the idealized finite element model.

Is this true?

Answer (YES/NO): YES